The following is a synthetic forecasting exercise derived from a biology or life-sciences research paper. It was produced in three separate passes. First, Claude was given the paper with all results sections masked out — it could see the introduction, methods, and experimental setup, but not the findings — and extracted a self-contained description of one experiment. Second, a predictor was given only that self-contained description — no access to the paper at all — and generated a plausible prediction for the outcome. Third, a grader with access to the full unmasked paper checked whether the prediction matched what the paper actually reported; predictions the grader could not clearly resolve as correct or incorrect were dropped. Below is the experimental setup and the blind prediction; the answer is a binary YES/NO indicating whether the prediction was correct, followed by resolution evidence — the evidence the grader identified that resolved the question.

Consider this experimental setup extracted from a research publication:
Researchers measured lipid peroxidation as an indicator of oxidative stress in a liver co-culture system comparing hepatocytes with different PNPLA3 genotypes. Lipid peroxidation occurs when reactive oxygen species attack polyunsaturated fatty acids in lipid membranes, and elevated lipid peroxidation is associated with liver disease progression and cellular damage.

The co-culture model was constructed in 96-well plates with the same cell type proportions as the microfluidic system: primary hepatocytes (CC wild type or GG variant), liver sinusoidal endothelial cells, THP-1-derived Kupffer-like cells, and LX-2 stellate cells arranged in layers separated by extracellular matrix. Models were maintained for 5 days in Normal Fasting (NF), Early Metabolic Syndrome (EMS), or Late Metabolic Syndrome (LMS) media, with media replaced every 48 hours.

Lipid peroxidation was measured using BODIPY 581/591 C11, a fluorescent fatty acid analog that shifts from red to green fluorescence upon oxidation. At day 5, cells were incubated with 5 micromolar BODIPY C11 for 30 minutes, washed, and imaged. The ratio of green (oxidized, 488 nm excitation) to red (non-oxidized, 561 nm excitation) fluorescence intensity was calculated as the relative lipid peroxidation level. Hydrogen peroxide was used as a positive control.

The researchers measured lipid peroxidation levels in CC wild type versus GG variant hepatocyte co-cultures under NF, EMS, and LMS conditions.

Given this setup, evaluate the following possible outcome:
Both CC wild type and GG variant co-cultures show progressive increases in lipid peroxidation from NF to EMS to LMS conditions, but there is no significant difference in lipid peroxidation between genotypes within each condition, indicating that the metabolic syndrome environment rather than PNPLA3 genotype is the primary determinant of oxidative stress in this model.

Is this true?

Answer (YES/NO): NO